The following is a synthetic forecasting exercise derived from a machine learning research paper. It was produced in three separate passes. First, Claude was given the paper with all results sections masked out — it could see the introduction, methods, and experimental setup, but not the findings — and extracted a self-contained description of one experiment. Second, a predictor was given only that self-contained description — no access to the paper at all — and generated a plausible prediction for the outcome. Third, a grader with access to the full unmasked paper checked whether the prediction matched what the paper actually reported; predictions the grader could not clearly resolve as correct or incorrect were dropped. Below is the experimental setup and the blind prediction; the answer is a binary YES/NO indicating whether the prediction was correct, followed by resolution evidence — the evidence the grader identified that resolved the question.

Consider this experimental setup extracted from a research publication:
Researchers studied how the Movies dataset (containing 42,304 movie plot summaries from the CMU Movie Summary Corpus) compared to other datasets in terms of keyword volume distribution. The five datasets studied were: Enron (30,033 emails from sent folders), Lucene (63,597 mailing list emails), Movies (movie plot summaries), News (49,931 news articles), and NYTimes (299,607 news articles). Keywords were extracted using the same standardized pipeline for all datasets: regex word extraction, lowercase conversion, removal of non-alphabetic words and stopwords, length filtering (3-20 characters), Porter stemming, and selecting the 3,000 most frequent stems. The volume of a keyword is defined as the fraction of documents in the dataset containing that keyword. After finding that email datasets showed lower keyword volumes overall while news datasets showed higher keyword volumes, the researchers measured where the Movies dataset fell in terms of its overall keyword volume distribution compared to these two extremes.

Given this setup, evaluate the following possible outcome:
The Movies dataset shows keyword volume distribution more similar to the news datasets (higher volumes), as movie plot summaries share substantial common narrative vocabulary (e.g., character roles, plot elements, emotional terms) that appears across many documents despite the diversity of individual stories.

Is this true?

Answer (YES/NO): NO